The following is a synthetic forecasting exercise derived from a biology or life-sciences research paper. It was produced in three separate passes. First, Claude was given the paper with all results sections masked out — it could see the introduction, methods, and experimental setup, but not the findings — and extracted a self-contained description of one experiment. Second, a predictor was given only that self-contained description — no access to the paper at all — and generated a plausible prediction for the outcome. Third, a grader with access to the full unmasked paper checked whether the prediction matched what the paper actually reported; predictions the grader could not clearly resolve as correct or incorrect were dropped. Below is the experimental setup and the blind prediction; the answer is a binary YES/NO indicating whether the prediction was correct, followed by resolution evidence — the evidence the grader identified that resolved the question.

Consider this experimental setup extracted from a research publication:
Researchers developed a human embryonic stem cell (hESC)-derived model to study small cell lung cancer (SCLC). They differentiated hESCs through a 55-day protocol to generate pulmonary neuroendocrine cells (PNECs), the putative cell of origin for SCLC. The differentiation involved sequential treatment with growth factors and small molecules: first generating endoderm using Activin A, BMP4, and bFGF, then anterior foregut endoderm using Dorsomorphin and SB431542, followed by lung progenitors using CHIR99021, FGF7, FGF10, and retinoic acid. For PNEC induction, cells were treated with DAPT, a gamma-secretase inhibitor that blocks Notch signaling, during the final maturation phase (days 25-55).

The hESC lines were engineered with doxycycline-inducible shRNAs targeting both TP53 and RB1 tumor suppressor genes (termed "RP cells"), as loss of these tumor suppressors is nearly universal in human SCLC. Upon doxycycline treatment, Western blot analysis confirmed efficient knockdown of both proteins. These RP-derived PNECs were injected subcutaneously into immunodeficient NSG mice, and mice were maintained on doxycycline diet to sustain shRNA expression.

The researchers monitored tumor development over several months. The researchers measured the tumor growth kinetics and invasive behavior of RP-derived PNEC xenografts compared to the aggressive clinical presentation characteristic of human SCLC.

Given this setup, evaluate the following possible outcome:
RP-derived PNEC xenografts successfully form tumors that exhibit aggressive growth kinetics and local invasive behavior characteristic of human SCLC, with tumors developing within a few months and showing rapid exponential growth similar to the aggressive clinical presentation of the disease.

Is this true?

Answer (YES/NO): NO